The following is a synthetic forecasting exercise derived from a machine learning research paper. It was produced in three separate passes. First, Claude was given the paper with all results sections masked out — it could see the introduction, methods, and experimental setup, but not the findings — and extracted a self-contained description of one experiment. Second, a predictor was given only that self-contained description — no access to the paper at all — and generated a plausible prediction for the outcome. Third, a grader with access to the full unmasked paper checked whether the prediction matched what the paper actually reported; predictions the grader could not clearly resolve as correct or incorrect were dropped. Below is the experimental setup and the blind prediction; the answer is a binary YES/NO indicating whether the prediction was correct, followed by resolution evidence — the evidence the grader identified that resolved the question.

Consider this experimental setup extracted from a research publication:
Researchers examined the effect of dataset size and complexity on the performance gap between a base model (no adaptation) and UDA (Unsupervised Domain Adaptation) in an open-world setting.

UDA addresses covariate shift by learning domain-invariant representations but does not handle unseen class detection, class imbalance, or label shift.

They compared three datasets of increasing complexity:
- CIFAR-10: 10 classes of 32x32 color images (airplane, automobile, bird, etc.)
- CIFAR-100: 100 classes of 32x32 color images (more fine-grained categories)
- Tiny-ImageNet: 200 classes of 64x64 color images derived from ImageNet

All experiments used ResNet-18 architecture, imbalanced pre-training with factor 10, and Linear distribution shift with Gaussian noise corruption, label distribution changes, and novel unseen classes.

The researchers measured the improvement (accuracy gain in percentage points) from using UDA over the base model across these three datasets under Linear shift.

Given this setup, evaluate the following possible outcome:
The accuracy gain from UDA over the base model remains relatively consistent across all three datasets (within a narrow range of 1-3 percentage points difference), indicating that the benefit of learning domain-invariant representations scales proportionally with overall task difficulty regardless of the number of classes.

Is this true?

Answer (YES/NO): NO